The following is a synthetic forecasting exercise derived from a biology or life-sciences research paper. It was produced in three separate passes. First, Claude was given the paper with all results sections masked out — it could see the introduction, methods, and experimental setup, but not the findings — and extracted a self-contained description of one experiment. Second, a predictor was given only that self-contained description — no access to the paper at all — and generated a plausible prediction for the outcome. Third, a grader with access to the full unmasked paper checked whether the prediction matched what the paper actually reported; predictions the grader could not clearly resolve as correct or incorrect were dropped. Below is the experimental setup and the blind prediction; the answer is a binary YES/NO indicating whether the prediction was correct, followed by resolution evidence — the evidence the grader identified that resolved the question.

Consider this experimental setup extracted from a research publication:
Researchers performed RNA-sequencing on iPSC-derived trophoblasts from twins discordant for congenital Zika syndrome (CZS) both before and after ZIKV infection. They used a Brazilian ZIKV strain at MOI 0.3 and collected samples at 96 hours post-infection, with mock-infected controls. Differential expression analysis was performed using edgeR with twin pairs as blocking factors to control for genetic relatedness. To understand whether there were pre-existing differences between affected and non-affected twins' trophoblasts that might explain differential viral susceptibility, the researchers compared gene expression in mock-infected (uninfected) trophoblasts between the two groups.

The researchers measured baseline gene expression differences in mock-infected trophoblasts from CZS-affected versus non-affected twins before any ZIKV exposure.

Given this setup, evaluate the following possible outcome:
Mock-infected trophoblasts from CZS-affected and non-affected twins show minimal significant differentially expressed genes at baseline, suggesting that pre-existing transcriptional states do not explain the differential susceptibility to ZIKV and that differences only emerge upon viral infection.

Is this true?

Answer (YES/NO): YES